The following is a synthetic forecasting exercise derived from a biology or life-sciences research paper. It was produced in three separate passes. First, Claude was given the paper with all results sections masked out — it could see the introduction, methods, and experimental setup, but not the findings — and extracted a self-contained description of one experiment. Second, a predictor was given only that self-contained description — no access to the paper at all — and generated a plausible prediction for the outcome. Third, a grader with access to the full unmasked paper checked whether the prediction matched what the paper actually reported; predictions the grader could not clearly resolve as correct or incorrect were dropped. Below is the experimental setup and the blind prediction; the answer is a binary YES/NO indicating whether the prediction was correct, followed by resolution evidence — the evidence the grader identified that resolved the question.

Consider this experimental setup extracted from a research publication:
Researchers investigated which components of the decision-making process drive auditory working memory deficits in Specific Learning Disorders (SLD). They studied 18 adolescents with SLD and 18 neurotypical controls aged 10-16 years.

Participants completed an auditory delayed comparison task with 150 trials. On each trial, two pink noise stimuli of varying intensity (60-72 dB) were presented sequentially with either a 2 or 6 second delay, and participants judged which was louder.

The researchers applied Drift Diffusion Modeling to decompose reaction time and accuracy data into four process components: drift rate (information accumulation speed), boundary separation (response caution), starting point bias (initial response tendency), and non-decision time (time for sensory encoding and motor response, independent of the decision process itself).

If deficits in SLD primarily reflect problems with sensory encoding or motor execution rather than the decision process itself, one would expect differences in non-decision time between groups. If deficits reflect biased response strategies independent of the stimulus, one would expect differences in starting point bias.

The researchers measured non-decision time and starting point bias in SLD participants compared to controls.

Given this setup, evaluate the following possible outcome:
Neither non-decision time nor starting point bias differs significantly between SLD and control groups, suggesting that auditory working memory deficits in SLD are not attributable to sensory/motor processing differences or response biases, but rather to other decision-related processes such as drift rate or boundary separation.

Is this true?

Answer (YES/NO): YES